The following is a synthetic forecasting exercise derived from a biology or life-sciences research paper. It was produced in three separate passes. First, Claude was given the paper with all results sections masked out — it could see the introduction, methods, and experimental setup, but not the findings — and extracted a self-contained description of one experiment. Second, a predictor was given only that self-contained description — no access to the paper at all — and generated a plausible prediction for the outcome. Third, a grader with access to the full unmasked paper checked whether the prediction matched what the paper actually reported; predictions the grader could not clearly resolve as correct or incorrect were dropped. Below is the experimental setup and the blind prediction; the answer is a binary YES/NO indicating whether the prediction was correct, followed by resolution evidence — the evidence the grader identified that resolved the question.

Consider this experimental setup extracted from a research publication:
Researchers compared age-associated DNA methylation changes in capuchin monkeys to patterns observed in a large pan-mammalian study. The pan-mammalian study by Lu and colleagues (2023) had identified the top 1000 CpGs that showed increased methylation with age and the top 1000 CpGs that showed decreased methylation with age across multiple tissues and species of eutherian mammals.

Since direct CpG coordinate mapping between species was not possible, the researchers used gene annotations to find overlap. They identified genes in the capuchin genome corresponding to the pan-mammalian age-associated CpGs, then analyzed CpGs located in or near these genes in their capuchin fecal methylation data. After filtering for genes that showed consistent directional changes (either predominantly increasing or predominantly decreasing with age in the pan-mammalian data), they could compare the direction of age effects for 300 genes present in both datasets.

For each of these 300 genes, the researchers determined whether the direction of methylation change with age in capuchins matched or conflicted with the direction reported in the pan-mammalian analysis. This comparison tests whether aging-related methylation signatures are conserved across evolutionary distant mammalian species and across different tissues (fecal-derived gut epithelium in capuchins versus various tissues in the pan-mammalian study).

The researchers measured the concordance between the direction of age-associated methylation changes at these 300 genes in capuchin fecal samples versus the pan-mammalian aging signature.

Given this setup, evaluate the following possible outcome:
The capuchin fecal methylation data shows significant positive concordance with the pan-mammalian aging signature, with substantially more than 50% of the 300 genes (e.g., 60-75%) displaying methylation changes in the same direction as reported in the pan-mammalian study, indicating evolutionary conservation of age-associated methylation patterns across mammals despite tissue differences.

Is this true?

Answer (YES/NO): YES